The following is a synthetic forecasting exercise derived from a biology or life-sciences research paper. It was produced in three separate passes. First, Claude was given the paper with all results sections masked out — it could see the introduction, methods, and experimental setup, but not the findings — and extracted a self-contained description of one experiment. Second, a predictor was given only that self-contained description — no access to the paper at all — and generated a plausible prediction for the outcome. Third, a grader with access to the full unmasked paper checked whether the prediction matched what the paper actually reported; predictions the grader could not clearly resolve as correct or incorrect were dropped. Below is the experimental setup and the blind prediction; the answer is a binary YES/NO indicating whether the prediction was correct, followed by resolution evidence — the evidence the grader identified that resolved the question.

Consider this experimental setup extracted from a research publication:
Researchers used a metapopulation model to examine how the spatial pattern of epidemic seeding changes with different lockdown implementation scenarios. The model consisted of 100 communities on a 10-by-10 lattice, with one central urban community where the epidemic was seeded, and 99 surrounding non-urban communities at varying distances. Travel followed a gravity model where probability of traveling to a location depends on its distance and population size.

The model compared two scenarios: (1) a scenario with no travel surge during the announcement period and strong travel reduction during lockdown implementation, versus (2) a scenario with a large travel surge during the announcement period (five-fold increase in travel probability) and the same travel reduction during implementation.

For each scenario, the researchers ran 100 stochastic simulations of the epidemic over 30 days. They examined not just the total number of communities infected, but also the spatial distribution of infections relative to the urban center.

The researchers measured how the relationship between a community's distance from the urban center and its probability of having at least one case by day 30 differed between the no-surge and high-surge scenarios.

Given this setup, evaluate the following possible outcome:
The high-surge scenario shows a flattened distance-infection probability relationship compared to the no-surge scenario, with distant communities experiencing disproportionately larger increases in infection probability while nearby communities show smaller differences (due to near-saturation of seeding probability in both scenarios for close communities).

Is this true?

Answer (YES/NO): YES